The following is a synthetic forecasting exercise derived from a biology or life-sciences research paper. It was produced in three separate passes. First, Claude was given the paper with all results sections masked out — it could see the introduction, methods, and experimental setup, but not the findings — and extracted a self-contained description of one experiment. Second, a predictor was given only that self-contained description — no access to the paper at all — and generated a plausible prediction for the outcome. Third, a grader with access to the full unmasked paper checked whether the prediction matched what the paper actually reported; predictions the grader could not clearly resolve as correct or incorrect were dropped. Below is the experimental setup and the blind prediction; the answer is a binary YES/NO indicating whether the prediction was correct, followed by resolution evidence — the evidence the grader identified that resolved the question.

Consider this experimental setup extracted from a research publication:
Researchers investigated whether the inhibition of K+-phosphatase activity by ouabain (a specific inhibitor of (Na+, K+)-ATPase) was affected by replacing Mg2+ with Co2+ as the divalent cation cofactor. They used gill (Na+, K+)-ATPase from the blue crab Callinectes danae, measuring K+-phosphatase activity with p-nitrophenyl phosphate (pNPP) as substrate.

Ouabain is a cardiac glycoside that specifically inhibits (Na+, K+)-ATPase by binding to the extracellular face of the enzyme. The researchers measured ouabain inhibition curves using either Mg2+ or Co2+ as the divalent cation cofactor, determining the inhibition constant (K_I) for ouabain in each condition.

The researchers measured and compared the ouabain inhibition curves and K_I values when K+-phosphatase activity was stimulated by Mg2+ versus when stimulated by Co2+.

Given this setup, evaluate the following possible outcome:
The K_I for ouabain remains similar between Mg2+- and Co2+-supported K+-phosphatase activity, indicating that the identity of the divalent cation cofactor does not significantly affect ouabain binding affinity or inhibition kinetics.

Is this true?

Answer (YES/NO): YES